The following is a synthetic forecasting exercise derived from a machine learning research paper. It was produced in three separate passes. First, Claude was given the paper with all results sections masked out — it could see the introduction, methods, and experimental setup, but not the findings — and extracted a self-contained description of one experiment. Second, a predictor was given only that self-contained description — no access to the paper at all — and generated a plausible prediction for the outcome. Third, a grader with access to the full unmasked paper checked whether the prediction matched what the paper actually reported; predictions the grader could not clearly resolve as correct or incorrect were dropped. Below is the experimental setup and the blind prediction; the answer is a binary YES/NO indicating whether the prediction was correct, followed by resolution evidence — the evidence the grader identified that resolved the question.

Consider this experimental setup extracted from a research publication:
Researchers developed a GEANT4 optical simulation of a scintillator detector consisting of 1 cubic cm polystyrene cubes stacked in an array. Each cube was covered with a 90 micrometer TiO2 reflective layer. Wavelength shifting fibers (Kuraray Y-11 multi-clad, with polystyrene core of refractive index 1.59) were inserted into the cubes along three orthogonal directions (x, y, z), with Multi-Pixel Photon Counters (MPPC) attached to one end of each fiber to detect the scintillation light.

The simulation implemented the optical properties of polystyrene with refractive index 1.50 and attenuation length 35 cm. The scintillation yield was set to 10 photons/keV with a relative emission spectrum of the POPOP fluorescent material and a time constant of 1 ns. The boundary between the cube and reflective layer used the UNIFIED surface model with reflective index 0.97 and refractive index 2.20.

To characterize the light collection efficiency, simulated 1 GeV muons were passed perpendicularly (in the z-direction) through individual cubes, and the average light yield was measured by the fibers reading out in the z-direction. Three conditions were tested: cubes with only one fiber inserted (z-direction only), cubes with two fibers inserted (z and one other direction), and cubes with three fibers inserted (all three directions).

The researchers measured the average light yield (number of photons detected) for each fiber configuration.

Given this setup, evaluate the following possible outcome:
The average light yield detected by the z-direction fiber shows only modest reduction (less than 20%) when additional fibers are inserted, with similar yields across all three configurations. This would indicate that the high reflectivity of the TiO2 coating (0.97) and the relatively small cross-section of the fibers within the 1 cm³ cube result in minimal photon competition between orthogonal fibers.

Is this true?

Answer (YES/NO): NO